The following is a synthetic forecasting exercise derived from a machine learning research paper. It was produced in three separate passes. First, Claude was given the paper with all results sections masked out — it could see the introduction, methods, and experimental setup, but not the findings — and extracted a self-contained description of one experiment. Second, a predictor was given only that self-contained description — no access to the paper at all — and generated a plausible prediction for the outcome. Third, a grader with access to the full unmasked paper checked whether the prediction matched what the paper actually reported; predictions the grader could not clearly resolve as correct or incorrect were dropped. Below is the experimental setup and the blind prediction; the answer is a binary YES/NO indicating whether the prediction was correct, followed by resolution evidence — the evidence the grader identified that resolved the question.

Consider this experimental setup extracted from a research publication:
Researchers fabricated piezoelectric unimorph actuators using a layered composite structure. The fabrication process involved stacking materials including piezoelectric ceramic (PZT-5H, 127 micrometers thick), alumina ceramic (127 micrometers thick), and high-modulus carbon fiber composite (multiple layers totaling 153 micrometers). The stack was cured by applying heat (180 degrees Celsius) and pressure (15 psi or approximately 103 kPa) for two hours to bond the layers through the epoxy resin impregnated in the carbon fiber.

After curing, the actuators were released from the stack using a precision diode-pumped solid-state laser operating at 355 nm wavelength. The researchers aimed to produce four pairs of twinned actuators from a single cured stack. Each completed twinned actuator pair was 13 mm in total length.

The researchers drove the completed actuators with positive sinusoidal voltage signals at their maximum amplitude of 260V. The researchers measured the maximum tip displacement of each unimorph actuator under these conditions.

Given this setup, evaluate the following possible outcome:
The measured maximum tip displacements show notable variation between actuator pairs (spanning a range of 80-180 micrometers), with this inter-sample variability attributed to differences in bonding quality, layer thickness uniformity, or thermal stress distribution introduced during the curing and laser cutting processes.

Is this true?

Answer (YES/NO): NO